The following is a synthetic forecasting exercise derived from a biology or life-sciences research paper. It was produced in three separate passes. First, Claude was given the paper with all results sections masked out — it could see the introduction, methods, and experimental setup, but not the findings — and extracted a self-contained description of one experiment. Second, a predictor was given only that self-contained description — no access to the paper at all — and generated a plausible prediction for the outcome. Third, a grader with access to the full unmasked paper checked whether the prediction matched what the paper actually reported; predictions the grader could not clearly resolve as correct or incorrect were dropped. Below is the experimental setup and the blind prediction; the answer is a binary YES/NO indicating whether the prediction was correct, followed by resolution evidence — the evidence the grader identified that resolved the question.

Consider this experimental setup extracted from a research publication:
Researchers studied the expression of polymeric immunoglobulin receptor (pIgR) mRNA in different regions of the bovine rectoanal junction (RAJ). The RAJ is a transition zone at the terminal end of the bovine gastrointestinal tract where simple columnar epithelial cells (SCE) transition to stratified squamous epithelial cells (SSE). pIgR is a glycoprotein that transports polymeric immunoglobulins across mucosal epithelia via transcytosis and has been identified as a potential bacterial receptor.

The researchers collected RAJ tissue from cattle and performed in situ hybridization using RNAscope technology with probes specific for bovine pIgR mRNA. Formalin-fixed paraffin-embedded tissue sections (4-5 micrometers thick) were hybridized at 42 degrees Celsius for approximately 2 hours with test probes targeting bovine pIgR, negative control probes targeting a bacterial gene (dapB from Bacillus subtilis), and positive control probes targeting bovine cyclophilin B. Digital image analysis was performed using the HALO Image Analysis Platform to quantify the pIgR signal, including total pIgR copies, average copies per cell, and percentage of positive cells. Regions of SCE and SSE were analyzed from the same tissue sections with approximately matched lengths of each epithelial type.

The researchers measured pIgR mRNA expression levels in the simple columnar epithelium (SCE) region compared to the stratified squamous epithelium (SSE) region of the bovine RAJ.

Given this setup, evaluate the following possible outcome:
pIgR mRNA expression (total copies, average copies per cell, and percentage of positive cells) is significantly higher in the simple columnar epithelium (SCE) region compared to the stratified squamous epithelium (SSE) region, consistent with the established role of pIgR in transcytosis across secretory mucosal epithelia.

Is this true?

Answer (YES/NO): YES